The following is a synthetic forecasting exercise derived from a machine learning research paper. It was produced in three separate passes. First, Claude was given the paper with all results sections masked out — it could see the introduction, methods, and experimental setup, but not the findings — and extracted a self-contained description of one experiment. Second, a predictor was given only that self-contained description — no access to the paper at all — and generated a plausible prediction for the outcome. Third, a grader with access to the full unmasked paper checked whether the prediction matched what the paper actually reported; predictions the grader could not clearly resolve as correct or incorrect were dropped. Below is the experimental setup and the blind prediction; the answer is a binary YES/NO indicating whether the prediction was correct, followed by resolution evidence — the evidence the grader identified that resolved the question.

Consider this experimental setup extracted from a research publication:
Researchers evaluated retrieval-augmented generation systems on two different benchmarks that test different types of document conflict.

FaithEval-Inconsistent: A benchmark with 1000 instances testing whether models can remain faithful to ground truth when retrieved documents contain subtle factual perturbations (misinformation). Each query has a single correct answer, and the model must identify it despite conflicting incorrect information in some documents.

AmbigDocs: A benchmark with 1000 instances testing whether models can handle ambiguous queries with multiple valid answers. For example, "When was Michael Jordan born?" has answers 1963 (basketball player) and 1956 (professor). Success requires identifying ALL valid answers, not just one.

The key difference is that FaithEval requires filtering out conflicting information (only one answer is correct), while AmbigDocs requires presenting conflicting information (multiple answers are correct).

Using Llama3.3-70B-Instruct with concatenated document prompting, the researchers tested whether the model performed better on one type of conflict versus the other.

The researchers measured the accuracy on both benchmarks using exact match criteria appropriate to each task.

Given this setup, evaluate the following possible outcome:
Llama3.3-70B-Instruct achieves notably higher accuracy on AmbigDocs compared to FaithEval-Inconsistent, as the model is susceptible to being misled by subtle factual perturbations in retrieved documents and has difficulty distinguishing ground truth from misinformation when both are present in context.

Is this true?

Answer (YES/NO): YES